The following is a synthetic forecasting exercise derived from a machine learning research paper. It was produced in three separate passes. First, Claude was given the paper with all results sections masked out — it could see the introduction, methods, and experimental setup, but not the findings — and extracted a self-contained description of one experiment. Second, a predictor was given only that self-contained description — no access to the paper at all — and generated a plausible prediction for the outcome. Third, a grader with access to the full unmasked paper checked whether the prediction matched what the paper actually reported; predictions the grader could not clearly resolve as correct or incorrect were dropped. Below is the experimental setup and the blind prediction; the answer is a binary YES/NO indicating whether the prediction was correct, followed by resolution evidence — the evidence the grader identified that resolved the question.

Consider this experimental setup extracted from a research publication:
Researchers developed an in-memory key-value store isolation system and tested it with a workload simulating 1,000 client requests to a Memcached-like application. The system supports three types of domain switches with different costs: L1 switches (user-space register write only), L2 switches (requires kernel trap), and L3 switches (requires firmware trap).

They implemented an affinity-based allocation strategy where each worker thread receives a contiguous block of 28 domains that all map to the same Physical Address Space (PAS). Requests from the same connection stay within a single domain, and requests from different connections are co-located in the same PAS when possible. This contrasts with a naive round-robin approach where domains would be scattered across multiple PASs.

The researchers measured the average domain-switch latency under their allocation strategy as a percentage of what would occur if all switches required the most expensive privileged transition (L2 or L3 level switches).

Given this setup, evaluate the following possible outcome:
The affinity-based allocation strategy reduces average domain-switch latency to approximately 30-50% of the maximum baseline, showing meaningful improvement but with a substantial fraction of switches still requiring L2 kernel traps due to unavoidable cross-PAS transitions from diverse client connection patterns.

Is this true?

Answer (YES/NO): NO